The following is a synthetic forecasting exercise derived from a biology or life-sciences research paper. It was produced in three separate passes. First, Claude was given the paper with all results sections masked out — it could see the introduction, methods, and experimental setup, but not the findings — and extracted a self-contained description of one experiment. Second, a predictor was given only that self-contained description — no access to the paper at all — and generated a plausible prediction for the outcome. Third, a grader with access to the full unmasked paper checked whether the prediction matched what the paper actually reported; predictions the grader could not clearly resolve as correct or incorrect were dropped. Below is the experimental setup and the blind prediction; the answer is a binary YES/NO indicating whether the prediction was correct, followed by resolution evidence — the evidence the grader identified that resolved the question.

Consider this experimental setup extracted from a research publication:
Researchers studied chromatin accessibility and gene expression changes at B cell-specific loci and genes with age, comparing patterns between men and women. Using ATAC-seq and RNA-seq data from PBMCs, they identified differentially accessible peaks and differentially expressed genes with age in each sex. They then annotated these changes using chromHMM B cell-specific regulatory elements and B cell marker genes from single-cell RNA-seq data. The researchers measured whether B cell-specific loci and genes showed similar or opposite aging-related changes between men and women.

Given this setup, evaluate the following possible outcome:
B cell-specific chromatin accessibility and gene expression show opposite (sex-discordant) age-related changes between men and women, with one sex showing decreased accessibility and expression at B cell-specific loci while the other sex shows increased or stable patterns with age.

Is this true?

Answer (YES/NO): YES